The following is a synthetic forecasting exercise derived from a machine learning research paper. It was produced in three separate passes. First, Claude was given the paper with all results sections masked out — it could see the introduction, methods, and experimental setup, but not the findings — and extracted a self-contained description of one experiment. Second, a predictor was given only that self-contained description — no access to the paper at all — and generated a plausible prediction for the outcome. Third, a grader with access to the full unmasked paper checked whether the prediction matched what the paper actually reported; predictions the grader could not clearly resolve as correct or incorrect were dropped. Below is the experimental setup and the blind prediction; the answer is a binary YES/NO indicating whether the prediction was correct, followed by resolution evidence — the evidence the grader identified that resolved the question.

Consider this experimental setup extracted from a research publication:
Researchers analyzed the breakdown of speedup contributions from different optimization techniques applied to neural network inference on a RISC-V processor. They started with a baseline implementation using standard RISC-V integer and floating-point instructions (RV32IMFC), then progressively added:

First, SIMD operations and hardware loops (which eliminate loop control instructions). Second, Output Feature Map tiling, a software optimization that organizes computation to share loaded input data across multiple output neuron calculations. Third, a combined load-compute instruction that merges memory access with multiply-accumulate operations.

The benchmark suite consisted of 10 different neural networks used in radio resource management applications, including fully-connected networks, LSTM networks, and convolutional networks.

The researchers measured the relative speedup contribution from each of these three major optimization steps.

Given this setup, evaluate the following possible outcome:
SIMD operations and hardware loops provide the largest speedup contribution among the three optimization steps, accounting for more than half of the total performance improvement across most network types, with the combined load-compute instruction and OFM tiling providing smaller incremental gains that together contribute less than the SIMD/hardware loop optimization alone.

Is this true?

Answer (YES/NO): YES